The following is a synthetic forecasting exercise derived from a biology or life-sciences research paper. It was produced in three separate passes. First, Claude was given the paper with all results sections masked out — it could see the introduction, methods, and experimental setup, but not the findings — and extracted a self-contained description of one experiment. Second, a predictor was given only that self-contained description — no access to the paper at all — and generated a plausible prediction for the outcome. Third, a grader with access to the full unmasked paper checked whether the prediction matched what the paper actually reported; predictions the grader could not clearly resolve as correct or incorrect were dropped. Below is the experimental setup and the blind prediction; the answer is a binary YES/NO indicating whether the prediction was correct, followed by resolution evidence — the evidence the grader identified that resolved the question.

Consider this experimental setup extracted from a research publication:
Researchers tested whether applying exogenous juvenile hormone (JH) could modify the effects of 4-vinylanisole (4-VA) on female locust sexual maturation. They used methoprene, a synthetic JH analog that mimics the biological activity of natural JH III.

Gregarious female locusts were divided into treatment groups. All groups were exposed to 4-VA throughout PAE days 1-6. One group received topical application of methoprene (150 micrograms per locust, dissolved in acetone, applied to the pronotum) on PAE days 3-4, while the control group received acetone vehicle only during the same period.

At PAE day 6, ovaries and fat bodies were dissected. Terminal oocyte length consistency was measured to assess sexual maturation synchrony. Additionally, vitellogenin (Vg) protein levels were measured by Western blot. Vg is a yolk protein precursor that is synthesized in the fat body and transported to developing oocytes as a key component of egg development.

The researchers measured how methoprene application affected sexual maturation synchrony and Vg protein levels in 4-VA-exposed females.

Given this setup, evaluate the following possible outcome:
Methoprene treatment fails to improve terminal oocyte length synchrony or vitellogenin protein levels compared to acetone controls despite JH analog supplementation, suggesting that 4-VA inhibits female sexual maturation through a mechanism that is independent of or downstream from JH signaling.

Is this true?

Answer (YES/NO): NO